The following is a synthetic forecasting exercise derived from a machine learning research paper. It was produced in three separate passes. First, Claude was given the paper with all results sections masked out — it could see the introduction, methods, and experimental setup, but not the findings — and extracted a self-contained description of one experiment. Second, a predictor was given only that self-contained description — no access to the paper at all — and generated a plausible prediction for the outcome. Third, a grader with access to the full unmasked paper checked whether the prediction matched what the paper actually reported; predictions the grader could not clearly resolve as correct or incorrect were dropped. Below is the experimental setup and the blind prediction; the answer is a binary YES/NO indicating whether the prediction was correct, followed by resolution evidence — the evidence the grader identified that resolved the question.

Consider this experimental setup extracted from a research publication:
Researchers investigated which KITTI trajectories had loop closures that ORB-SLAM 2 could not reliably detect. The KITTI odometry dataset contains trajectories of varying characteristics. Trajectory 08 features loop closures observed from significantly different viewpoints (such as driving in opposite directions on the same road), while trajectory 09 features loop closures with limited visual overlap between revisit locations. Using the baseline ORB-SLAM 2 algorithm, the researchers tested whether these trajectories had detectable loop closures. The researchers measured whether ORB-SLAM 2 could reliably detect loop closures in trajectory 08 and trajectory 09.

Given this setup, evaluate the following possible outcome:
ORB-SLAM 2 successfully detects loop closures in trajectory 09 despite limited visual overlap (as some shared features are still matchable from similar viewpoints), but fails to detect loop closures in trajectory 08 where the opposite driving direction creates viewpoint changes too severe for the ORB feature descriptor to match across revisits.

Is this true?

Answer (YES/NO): NO